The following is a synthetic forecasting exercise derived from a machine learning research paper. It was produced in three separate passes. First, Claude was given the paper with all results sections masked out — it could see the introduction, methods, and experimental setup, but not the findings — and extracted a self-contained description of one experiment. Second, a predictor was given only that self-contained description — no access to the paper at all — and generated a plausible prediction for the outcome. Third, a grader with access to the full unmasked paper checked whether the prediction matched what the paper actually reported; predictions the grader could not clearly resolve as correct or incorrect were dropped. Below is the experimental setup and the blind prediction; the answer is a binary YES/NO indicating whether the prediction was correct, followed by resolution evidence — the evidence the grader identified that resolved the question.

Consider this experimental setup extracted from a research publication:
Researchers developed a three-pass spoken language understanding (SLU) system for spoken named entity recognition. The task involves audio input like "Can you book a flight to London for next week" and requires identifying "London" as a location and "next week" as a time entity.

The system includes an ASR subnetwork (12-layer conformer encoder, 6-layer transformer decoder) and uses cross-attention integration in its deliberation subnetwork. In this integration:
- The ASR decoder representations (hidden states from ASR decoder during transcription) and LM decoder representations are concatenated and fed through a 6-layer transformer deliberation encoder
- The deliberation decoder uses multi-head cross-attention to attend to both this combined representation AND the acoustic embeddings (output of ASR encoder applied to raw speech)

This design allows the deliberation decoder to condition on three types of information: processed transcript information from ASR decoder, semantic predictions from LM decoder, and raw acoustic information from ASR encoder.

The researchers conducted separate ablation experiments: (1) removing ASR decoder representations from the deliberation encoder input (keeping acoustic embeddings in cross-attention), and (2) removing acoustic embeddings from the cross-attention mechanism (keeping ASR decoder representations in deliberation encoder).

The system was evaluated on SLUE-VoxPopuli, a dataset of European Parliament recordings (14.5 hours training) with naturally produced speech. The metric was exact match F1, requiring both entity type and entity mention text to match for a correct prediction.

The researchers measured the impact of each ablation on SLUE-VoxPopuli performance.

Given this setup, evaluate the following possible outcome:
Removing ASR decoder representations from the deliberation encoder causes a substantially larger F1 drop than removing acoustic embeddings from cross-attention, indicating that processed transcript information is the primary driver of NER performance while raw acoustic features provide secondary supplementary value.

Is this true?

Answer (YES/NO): NO